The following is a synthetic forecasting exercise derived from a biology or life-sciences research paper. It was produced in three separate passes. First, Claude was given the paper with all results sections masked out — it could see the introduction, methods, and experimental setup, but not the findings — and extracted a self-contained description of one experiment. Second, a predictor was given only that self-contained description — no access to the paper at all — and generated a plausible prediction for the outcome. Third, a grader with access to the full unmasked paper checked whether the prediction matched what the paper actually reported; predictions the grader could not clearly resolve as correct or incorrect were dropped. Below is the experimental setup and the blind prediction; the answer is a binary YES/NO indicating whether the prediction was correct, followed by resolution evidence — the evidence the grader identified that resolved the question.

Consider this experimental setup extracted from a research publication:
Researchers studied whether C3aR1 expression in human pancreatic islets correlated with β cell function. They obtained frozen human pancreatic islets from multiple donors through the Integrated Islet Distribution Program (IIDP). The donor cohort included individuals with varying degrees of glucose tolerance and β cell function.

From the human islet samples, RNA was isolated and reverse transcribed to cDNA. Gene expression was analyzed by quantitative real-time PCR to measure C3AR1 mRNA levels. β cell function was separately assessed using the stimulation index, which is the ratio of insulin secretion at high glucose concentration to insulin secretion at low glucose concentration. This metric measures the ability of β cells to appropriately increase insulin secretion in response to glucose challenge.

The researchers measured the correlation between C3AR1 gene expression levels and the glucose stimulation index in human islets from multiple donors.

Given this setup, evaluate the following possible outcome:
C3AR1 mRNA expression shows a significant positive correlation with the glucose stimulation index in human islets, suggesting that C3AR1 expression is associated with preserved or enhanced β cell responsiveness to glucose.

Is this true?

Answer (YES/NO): NO